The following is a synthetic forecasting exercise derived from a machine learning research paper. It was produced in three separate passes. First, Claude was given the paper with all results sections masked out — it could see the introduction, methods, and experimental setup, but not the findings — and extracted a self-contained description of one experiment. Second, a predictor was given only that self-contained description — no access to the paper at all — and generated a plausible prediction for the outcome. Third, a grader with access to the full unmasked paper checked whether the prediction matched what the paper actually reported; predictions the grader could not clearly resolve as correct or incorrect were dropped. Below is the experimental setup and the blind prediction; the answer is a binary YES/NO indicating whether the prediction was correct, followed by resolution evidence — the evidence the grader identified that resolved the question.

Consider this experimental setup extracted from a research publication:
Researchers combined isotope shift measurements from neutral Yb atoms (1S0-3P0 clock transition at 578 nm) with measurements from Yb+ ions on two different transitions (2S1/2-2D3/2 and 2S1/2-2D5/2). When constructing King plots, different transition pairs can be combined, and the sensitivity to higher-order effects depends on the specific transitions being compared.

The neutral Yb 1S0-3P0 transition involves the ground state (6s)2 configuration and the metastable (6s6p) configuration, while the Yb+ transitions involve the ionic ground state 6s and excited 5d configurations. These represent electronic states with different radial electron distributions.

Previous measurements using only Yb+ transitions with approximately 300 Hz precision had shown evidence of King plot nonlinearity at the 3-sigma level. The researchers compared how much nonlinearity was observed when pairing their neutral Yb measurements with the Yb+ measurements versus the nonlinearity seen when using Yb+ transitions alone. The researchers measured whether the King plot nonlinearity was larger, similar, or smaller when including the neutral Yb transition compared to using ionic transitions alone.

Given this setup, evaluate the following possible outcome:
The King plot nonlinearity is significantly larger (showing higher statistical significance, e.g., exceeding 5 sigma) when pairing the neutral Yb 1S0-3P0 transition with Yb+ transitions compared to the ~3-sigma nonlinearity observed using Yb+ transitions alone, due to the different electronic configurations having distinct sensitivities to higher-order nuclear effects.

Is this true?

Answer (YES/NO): YES